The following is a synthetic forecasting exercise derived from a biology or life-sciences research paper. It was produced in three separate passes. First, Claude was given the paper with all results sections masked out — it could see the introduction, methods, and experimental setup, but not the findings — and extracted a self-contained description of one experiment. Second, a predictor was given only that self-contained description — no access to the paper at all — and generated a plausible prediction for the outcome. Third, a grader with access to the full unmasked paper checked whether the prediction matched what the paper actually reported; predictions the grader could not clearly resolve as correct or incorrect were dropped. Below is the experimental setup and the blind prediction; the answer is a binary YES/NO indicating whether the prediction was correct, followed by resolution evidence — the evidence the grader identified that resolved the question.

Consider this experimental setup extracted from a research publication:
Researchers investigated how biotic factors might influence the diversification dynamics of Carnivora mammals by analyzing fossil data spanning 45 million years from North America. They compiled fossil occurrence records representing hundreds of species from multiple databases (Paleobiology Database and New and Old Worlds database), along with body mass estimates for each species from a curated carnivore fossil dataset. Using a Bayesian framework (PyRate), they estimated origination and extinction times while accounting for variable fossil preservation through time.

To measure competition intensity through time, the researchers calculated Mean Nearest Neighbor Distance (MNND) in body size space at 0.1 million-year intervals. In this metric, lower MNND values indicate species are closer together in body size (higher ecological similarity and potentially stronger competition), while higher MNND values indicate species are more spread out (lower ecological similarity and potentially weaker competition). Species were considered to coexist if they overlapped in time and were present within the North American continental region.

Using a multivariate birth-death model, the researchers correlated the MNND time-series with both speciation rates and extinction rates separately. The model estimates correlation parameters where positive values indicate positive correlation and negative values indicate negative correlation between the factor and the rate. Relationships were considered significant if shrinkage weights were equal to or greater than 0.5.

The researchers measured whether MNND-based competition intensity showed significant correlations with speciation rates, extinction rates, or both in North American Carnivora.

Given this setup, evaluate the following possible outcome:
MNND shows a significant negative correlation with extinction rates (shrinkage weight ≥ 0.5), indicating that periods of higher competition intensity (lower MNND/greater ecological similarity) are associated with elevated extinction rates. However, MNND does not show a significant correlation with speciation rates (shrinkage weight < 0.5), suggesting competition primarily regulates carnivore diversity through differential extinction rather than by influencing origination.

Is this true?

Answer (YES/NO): NO